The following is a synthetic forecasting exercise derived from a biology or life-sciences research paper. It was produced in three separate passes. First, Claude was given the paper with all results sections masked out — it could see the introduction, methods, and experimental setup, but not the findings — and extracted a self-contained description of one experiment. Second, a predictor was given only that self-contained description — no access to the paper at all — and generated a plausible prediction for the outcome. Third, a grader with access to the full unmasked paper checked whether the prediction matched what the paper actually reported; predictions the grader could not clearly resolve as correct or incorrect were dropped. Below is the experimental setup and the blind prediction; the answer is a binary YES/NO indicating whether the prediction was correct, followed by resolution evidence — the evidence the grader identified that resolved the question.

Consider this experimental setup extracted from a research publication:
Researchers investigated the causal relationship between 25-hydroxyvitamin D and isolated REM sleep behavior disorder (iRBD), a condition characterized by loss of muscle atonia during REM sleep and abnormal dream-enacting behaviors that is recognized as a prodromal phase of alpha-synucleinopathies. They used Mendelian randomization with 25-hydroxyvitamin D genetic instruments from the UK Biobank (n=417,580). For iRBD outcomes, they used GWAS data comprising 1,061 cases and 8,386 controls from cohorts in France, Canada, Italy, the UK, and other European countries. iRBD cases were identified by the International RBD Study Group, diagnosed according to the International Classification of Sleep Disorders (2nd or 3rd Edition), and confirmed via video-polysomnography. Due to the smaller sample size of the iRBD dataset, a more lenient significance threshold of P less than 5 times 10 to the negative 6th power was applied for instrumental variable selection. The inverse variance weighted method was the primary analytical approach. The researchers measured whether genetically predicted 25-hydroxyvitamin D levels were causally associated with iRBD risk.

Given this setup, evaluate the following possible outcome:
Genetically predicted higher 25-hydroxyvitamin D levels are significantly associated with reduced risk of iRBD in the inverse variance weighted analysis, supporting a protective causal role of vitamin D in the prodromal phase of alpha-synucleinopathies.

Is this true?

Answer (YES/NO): NO